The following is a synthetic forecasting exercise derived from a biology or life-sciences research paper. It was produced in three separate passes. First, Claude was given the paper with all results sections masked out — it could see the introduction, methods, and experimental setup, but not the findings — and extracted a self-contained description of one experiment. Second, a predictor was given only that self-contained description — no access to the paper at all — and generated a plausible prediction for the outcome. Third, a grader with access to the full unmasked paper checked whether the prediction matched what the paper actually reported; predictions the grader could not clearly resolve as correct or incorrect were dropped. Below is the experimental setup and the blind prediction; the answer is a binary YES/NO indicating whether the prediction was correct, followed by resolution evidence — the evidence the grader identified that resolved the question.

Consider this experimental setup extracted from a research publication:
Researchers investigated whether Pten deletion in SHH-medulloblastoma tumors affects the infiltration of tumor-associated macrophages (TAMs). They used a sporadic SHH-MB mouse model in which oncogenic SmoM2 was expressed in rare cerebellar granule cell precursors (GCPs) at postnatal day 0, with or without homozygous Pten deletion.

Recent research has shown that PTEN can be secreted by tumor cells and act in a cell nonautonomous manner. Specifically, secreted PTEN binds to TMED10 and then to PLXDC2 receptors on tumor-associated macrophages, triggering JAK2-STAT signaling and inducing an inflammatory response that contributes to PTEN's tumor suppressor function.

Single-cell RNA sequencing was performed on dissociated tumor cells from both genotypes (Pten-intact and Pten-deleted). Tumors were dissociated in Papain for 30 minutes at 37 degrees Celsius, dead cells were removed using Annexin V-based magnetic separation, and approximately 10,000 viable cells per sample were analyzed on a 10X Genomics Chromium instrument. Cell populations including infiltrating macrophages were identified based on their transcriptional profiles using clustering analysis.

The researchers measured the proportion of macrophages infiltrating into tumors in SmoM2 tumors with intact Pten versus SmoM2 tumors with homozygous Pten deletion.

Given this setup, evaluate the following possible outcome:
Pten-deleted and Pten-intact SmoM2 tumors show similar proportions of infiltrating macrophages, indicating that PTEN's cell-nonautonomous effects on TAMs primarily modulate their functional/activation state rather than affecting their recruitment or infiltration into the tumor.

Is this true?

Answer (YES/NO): NO